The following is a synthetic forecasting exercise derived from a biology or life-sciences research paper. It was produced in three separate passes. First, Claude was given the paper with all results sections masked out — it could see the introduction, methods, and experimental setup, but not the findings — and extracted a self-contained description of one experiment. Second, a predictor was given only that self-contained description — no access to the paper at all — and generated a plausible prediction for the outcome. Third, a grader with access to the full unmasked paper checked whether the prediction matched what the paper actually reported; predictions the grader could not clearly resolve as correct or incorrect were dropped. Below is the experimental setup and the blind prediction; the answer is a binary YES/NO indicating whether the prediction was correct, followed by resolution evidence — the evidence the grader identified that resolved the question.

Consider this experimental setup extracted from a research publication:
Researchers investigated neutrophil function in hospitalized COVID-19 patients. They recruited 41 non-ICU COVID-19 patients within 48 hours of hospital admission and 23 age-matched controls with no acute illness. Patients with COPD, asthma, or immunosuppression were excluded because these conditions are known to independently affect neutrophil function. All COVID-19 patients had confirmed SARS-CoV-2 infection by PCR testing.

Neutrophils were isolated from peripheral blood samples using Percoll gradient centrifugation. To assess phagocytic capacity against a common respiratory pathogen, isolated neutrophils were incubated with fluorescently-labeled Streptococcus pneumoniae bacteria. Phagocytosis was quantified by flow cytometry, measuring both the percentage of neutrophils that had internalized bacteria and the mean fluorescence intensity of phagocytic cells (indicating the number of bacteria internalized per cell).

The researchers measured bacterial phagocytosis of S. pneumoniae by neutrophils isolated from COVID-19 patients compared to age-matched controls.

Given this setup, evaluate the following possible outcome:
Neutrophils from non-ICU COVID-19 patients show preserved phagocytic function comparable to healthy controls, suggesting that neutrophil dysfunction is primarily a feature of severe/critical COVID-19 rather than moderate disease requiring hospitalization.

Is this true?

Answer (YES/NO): NO